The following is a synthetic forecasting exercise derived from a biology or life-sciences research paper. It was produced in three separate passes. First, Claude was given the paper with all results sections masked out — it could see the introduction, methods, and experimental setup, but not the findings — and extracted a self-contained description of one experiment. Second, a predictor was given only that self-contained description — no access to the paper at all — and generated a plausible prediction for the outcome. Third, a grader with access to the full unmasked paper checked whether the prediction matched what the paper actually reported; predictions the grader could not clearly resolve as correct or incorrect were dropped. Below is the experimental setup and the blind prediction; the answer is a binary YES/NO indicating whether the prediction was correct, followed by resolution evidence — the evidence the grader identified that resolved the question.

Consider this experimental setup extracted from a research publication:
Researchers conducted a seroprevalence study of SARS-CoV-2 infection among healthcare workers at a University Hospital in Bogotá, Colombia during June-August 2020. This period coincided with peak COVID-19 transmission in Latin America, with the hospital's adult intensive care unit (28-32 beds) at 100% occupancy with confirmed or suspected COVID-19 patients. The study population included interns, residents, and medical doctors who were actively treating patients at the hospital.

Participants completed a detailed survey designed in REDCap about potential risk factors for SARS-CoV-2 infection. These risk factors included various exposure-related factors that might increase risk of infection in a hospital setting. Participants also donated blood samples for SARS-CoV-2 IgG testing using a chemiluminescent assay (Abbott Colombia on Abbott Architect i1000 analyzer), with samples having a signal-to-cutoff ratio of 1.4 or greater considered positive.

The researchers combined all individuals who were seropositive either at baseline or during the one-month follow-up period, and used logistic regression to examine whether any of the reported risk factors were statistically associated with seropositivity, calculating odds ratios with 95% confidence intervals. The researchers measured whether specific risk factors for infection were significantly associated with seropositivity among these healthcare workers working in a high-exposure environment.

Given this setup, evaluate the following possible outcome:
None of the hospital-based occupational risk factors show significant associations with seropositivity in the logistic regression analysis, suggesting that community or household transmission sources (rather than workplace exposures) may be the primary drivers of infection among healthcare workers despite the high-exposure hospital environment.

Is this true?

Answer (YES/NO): NO